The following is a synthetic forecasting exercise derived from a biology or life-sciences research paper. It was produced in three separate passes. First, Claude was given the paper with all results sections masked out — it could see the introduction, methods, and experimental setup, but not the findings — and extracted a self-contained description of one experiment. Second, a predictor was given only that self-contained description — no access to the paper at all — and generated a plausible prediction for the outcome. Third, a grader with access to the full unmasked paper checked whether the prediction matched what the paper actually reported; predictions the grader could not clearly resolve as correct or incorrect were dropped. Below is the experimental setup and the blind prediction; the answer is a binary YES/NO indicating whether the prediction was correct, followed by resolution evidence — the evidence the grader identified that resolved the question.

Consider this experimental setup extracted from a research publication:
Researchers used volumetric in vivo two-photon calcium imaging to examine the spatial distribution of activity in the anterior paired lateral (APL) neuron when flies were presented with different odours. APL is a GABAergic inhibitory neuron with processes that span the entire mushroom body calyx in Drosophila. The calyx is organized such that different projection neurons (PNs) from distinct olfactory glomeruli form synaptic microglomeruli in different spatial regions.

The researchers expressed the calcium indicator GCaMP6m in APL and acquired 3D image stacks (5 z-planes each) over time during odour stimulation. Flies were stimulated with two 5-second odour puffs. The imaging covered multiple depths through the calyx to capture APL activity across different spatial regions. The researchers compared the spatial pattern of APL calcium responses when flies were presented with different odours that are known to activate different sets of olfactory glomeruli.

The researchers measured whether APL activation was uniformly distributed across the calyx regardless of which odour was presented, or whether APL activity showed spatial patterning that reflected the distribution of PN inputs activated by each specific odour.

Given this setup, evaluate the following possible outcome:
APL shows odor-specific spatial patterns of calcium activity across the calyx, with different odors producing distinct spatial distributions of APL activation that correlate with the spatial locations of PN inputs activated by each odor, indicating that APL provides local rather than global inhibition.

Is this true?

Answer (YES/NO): YES